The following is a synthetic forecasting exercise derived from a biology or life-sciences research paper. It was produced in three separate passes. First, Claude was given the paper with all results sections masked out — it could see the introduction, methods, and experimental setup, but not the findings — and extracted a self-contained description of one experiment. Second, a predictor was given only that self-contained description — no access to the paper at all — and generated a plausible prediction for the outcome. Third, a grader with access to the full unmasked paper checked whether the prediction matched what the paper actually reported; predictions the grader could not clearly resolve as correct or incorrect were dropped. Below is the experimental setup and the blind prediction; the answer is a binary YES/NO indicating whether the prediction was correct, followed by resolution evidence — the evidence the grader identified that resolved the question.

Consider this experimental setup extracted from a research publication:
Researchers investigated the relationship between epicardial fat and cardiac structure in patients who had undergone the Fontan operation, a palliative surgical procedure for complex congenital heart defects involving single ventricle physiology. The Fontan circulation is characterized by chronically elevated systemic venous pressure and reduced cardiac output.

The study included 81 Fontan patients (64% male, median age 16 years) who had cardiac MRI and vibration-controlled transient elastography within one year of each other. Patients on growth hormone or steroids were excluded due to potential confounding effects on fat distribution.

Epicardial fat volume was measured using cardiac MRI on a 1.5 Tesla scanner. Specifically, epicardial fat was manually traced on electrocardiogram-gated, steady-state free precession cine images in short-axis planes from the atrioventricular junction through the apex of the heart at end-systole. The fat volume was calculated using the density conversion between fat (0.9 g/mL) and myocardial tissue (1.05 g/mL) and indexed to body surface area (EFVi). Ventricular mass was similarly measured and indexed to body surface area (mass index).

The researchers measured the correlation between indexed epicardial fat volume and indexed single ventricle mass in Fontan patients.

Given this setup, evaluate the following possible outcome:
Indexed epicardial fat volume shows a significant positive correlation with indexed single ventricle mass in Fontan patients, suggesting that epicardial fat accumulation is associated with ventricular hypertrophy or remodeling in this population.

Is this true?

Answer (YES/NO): YES